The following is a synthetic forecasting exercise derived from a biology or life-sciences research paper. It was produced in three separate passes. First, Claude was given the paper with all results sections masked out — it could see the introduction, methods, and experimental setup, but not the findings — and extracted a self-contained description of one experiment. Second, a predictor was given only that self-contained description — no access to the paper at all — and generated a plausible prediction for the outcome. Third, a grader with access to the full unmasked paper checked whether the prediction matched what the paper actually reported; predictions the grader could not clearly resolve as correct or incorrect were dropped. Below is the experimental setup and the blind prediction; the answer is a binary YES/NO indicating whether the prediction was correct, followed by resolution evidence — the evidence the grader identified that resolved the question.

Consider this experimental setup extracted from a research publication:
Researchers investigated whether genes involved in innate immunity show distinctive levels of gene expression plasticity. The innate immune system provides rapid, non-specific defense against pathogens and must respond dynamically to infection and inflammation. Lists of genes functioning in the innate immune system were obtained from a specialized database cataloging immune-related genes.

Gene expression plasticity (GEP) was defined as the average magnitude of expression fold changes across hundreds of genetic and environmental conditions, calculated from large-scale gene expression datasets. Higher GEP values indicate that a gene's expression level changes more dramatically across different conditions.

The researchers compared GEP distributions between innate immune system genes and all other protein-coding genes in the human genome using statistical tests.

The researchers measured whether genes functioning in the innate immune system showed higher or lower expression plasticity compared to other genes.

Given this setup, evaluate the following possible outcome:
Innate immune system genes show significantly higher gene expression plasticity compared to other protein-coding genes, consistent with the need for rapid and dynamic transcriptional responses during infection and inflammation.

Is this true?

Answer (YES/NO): YES